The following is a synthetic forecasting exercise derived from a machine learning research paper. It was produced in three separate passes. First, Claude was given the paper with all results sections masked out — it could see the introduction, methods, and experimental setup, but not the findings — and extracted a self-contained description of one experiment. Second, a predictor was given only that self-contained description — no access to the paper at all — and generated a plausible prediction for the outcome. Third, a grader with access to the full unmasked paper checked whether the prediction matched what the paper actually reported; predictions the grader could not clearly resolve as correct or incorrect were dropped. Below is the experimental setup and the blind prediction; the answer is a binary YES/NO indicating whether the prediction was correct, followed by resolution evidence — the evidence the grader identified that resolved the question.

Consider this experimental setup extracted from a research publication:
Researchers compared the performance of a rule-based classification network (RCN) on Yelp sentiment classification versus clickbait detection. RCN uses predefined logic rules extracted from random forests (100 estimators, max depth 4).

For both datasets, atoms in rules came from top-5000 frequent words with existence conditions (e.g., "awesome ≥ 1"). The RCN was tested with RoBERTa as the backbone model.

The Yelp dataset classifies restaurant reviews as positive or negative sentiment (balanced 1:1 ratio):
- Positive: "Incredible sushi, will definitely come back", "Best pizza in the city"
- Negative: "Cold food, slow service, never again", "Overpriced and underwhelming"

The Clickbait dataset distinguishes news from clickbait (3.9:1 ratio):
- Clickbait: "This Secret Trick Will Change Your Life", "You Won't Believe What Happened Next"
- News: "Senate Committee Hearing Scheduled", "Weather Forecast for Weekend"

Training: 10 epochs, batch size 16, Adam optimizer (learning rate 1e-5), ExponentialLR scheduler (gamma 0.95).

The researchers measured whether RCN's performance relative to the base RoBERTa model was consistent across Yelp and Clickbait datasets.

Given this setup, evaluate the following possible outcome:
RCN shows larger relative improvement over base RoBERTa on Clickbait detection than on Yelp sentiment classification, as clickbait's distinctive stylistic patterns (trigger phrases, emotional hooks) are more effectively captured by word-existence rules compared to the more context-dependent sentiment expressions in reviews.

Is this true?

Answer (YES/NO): NO